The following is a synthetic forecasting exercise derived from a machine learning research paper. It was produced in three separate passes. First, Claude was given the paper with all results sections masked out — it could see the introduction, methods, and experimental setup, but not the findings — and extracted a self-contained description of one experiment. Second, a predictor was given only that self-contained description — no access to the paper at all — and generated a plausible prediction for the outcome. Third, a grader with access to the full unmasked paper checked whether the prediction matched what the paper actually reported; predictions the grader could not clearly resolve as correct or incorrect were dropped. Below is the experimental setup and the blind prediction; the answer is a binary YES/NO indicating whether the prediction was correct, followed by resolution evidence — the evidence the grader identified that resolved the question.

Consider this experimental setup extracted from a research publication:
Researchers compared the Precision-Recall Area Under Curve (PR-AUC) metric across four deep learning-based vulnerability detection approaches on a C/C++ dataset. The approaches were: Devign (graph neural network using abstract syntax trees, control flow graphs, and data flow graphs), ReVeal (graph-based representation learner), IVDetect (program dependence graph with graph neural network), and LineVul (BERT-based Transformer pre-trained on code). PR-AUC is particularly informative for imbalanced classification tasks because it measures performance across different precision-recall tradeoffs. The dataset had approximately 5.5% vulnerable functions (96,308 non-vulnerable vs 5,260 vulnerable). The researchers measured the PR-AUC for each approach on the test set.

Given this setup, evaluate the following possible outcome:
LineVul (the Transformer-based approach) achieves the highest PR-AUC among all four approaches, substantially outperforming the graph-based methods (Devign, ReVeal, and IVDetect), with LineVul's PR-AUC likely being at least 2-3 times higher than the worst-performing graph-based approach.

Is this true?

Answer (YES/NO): YES